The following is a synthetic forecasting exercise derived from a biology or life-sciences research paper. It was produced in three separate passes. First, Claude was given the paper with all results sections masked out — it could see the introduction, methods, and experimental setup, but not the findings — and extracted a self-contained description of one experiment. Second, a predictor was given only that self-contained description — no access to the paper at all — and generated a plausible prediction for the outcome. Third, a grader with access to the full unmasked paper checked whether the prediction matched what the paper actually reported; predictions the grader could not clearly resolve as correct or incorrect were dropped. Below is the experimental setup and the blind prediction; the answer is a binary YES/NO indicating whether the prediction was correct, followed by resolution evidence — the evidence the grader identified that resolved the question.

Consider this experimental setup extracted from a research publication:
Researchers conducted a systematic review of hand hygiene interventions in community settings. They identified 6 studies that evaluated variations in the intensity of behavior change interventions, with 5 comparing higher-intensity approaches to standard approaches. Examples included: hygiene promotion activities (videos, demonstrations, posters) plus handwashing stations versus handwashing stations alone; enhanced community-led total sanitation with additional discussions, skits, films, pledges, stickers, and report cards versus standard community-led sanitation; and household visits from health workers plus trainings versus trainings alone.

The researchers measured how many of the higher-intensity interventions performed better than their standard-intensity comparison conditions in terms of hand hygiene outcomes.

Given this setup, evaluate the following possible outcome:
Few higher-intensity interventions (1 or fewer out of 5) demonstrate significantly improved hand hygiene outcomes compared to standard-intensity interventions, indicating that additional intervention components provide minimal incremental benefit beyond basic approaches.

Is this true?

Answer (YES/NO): NO